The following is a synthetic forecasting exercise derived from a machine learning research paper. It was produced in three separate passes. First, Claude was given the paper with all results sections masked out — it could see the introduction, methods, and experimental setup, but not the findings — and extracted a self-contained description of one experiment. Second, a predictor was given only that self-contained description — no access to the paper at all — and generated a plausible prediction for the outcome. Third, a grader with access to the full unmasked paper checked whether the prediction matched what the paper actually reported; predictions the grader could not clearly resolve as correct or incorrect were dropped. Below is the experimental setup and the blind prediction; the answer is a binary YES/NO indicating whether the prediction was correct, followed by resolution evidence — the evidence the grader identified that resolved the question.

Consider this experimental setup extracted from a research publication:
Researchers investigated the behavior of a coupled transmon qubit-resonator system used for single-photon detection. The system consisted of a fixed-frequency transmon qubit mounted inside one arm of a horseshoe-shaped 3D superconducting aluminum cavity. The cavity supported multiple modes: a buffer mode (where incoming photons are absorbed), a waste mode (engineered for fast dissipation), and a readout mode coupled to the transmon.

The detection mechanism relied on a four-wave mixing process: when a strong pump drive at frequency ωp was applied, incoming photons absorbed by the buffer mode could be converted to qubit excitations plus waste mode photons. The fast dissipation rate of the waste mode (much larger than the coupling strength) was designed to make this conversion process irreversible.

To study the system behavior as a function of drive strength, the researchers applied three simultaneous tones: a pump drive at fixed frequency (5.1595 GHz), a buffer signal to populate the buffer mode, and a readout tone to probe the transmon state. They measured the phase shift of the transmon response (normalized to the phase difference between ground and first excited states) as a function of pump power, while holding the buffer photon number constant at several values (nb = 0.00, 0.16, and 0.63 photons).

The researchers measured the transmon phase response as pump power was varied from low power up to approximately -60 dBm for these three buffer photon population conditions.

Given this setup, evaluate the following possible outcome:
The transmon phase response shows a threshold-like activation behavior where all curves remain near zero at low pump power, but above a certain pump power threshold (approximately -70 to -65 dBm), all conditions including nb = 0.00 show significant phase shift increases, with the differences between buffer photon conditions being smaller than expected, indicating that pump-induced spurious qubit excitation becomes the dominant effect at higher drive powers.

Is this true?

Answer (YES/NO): NO